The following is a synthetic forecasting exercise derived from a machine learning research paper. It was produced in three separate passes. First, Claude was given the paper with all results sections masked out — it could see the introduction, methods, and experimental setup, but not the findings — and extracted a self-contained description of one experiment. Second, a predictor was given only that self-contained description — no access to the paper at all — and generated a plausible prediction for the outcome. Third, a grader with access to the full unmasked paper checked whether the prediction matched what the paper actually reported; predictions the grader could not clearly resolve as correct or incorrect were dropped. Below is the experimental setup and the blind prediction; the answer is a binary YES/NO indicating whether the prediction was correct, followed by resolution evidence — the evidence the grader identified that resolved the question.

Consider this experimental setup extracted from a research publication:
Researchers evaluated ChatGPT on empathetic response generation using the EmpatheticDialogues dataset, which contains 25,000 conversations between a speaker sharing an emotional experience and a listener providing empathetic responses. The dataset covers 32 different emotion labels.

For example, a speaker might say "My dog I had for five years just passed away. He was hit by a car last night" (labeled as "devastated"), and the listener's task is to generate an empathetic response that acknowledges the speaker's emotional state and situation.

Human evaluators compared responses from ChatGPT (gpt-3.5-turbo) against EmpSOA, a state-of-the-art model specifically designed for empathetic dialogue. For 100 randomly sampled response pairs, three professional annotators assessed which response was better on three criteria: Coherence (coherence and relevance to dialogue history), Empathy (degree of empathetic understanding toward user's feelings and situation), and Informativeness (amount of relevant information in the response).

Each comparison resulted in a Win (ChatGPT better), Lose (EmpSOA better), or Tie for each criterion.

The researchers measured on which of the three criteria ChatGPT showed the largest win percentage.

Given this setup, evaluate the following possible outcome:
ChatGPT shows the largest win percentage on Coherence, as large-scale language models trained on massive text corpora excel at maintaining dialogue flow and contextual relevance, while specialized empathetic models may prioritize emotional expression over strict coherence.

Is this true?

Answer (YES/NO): NO